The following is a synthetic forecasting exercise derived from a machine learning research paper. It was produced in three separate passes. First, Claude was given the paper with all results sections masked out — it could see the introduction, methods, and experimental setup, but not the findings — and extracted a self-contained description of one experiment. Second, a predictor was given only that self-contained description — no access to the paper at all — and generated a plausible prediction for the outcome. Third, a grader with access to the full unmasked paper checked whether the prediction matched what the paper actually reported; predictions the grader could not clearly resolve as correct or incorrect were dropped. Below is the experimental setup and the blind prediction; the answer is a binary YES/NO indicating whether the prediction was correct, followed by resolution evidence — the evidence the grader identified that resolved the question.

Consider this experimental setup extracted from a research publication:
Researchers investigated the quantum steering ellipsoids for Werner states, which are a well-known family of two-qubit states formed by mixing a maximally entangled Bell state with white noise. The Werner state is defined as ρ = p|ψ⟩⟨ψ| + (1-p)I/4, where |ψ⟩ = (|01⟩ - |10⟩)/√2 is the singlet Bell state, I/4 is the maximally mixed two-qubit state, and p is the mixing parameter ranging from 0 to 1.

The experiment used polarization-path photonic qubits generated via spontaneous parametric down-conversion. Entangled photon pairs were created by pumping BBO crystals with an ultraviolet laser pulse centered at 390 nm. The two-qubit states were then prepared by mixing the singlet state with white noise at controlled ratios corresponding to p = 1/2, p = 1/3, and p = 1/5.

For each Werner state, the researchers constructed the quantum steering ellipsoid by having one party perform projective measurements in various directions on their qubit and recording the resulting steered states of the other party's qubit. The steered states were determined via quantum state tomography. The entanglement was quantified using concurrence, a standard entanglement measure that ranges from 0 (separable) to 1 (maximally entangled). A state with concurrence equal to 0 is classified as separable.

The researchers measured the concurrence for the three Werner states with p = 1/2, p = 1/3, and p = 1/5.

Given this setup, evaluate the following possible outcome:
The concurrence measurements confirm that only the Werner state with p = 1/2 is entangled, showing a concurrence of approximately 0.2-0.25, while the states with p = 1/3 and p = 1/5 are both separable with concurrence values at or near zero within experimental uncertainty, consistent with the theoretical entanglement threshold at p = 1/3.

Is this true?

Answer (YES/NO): YES